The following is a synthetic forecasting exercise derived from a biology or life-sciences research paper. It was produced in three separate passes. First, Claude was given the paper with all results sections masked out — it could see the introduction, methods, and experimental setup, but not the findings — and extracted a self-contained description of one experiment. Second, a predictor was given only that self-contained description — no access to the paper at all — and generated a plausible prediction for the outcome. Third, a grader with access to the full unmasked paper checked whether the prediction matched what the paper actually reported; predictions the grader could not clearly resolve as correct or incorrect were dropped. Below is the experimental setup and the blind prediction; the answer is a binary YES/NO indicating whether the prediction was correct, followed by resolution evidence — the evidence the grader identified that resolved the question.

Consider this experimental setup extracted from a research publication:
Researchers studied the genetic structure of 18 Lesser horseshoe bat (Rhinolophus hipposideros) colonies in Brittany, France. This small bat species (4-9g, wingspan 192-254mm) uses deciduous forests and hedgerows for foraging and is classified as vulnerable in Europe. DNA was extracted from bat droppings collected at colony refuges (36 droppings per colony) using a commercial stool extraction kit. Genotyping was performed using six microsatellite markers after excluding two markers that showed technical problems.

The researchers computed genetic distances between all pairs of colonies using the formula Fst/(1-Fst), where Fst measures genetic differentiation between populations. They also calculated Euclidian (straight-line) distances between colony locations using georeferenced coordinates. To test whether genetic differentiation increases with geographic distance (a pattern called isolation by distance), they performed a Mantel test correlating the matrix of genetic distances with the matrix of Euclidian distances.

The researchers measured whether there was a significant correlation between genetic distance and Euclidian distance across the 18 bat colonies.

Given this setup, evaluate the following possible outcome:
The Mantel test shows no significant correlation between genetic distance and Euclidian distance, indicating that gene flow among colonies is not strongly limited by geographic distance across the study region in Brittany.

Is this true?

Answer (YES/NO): NO